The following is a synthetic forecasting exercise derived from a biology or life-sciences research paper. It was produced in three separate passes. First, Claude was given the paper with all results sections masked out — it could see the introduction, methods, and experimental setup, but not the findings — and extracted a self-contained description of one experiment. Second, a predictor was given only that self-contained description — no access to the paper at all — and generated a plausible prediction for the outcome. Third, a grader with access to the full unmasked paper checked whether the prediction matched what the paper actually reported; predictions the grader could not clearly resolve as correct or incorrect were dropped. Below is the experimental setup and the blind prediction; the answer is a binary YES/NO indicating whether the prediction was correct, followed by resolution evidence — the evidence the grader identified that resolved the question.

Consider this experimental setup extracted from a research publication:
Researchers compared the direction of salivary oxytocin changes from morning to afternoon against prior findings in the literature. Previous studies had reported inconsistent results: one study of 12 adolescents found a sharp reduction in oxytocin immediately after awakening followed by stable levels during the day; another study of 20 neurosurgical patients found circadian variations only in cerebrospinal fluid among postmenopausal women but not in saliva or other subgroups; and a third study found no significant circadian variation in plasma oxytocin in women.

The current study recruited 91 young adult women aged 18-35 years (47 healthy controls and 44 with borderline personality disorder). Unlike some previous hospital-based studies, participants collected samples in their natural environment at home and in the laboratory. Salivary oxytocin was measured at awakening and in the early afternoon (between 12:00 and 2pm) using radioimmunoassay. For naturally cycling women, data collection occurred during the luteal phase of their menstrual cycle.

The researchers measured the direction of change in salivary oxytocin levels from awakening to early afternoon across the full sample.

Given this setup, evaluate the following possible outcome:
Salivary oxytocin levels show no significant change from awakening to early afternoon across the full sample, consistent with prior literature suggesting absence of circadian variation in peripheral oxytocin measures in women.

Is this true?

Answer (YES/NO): NO